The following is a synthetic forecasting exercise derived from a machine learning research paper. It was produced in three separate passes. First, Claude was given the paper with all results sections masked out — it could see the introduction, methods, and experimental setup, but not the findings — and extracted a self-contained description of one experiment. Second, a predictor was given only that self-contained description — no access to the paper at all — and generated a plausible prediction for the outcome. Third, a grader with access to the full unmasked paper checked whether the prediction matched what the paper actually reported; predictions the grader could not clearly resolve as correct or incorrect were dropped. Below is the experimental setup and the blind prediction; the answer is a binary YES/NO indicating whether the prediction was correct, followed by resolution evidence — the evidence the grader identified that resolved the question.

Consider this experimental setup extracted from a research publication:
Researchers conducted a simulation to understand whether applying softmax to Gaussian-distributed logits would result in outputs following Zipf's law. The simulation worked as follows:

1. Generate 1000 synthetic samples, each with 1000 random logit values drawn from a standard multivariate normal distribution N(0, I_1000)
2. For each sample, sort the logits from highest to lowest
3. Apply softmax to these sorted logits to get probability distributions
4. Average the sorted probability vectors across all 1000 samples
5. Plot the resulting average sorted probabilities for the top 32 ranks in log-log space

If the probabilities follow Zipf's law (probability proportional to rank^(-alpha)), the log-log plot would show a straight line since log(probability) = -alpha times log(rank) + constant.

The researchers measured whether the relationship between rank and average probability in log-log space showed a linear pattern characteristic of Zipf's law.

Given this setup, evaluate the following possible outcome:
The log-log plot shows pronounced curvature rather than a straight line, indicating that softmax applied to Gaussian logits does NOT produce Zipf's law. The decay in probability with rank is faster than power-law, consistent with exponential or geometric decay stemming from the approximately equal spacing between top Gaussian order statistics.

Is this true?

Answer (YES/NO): NO